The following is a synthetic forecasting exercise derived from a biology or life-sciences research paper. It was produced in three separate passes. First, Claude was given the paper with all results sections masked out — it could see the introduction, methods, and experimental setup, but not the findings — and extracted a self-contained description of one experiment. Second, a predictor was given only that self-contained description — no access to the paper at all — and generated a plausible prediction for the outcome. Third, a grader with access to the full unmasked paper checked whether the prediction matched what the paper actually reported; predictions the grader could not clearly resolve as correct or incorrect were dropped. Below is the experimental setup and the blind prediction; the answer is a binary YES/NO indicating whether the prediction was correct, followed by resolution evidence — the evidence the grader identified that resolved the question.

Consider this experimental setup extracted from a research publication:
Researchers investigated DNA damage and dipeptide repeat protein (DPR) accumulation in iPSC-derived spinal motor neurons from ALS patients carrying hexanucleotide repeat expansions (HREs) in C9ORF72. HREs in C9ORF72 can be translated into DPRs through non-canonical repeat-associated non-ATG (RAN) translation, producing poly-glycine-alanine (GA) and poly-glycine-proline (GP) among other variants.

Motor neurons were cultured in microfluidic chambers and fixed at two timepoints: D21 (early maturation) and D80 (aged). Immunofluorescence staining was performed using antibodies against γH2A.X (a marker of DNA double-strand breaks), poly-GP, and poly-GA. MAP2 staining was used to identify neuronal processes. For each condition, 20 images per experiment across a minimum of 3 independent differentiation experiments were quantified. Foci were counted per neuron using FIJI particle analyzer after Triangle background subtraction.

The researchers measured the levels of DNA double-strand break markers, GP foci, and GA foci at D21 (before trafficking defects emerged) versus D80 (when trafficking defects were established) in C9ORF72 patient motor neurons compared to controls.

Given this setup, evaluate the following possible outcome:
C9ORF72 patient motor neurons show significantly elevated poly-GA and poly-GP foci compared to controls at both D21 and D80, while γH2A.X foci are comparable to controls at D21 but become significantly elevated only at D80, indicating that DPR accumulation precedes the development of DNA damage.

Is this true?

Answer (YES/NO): NO